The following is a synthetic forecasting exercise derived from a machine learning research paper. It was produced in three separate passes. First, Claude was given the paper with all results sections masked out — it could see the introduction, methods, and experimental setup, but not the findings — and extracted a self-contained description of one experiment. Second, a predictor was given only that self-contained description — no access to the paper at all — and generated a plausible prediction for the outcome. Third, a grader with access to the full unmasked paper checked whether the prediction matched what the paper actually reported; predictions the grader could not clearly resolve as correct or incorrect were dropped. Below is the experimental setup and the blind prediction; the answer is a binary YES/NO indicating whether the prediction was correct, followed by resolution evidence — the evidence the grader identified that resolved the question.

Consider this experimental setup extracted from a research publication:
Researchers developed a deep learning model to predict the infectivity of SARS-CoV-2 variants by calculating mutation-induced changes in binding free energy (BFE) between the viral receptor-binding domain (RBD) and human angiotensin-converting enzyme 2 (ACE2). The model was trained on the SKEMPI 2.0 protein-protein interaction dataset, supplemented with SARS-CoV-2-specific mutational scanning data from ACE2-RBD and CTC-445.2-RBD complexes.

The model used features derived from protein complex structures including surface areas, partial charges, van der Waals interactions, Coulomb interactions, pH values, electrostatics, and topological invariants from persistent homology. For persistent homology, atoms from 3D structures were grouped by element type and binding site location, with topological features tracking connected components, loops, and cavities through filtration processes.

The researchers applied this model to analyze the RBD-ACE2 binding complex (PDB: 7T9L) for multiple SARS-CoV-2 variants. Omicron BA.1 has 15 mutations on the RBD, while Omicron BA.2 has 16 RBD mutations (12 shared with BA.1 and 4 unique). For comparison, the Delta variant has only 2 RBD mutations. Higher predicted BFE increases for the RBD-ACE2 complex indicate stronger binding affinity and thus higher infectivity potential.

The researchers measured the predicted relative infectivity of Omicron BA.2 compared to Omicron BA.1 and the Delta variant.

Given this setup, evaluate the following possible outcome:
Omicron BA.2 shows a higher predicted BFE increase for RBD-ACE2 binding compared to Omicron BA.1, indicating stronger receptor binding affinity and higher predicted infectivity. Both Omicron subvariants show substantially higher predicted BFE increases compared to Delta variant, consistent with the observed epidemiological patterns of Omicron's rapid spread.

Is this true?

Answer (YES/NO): YES